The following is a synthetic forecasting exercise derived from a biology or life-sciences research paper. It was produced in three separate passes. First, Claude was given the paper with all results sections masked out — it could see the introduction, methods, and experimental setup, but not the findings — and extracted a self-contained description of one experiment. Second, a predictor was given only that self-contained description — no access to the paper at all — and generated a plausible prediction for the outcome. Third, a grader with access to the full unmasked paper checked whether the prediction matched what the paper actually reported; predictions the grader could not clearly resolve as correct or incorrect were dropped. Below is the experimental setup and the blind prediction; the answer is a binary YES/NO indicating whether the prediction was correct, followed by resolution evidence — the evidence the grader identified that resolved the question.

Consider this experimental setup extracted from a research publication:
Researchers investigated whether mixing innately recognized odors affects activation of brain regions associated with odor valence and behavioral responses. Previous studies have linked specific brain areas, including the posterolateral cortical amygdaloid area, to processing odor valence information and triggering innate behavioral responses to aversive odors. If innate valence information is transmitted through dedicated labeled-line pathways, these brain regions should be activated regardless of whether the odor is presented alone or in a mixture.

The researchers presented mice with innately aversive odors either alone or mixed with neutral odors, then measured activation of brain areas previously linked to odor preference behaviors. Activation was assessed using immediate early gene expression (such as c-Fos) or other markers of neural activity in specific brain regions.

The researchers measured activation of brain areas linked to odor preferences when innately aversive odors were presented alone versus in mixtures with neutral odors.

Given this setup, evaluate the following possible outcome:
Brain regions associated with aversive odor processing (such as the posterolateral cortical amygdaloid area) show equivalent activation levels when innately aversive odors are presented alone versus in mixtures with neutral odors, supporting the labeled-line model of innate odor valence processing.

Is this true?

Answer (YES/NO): NO